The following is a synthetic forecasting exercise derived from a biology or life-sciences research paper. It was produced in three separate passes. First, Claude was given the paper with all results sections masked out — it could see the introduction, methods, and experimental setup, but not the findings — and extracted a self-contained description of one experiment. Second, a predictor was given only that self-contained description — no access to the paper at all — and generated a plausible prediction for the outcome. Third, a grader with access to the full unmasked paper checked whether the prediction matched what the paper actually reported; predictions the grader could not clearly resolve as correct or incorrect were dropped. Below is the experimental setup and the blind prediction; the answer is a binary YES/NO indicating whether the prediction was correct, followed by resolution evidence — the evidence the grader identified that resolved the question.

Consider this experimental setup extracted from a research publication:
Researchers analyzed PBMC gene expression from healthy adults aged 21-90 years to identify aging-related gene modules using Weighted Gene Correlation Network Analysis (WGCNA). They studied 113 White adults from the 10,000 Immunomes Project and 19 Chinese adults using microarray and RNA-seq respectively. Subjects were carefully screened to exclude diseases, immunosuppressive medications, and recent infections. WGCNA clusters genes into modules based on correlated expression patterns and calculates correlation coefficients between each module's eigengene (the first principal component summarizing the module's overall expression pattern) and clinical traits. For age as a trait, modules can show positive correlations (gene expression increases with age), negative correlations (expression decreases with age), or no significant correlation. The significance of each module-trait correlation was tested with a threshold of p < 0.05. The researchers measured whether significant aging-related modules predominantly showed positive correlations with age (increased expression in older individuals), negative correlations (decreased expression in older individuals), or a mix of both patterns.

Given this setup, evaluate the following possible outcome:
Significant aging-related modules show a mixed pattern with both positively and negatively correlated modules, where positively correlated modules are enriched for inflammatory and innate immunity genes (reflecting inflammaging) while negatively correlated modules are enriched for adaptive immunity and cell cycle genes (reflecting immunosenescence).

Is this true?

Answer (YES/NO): NO